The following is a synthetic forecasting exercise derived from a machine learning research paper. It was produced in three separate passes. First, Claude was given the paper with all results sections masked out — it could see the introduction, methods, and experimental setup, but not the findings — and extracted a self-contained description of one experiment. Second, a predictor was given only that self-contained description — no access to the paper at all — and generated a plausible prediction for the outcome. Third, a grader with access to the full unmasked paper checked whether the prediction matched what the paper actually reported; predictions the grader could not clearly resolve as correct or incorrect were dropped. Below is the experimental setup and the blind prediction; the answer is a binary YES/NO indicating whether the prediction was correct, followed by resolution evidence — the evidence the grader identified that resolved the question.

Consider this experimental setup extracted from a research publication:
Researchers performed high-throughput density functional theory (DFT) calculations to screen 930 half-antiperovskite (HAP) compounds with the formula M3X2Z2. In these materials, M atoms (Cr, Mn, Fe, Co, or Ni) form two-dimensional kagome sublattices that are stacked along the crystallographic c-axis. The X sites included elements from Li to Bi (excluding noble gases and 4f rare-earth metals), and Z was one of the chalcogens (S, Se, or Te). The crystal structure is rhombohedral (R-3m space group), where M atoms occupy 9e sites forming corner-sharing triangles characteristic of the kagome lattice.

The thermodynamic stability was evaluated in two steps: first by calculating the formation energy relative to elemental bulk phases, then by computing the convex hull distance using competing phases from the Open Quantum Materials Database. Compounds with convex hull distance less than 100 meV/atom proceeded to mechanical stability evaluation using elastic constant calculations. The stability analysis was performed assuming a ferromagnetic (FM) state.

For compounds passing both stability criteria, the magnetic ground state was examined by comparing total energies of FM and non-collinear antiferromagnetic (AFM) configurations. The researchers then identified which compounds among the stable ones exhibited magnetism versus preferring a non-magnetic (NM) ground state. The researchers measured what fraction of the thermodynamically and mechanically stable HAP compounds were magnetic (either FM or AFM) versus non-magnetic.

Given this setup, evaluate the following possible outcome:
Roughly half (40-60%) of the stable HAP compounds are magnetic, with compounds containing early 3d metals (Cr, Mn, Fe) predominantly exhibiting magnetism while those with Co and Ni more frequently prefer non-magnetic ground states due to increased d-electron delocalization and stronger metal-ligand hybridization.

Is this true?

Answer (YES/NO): NO